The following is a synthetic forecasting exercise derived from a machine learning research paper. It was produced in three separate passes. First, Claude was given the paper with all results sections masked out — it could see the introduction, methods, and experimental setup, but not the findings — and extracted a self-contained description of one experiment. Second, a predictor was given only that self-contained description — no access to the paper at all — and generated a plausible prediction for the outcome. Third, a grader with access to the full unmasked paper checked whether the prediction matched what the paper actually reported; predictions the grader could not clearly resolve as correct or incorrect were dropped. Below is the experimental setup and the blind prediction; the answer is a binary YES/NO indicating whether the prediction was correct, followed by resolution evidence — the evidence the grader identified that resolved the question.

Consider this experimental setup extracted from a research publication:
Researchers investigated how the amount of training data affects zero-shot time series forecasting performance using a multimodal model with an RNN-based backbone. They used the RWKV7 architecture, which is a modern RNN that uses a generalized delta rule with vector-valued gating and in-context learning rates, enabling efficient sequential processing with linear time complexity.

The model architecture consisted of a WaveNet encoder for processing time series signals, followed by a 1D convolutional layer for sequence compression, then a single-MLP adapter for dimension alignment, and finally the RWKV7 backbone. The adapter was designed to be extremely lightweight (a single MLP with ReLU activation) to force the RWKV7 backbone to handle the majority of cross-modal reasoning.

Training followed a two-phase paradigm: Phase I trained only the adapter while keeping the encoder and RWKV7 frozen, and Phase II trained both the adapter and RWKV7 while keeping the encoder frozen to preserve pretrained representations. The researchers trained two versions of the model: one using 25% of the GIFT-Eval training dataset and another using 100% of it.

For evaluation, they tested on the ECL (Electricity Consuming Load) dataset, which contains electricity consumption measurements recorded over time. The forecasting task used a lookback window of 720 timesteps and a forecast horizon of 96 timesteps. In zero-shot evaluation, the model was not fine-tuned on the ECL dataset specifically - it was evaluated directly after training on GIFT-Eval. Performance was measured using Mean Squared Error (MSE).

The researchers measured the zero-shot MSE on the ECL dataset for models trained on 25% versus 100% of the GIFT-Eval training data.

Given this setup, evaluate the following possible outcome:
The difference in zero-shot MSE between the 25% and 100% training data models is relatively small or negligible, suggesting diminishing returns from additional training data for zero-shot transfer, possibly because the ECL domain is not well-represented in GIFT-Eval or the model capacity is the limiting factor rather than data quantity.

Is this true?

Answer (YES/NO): YES